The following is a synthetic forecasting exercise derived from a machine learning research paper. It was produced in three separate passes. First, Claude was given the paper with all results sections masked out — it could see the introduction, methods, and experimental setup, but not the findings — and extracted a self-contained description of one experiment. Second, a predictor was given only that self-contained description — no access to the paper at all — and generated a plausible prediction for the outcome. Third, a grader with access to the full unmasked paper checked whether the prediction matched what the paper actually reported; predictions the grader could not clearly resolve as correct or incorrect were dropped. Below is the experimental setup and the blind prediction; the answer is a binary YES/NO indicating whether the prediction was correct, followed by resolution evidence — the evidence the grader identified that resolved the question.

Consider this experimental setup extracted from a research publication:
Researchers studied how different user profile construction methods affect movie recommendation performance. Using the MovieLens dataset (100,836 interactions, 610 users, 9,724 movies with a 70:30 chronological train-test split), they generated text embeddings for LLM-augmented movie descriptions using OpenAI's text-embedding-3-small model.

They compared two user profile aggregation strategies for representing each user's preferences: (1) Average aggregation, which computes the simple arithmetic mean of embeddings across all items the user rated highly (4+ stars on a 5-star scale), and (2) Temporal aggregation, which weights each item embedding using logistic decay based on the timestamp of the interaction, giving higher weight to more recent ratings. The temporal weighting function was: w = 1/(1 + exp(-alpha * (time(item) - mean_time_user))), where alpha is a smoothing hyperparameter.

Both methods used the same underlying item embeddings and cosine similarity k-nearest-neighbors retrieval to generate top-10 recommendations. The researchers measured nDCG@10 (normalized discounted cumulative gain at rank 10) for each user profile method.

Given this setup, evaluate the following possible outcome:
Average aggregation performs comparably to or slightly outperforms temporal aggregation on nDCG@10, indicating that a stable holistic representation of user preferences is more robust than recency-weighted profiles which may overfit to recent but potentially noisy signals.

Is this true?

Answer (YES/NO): NO